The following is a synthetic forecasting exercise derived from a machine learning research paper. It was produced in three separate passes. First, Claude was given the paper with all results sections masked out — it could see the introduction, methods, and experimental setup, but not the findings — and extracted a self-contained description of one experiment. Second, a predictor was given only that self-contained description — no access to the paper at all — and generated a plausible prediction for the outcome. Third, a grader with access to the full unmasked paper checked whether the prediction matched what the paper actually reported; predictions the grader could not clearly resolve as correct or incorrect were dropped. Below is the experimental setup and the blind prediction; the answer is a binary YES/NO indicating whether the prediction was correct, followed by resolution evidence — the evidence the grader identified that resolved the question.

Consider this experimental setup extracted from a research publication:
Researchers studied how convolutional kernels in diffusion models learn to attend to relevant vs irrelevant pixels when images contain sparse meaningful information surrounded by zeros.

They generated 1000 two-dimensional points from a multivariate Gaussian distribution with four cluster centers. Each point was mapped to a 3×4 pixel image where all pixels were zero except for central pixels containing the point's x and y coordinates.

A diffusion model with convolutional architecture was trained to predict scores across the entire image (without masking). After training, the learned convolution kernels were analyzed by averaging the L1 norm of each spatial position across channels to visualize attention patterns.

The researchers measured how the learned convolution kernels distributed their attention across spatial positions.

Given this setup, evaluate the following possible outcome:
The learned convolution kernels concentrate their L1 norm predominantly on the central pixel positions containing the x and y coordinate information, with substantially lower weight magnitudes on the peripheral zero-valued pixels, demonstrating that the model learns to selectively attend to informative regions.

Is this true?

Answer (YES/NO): NO